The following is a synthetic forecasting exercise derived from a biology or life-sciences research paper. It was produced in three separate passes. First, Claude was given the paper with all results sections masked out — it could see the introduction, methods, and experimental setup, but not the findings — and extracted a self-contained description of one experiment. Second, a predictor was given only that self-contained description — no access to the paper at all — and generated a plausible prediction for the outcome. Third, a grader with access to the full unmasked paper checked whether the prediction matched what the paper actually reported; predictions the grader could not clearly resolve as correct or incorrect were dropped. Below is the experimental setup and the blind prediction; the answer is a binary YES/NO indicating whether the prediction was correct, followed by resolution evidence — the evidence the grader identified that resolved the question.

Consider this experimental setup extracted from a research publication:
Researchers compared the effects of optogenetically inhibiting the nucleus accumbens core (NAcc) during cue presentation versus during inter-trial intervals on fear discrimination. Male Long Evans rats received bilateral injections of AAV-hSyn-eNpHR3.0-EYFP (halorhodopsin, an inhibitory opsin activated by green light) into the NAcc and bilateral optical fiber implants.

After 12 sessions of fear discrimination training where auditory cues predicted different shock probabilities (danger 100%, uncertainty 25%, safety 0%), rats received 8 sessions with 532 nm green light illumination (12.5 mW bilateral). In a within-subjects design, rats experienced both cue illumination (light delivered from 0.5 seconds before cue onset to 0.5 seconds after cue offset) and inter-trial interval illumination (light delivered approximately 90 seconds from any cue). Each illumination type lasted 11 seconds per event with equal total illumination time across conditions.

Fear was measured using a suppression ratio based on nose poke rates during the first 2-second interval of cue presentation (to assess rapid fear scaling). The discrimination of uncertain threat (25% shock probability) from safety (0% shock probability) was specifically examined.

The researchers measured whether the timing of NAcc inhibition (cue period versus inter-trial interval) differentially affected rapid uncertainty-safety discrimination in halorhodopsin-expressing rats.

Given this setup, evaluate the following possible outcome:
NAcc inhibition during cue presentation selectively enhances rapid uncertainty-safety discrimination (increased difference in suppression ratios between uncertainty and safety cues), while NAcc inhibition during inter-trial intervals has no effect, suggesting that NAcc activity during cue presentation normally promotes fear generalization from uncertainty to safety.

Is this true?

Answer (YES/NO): NO